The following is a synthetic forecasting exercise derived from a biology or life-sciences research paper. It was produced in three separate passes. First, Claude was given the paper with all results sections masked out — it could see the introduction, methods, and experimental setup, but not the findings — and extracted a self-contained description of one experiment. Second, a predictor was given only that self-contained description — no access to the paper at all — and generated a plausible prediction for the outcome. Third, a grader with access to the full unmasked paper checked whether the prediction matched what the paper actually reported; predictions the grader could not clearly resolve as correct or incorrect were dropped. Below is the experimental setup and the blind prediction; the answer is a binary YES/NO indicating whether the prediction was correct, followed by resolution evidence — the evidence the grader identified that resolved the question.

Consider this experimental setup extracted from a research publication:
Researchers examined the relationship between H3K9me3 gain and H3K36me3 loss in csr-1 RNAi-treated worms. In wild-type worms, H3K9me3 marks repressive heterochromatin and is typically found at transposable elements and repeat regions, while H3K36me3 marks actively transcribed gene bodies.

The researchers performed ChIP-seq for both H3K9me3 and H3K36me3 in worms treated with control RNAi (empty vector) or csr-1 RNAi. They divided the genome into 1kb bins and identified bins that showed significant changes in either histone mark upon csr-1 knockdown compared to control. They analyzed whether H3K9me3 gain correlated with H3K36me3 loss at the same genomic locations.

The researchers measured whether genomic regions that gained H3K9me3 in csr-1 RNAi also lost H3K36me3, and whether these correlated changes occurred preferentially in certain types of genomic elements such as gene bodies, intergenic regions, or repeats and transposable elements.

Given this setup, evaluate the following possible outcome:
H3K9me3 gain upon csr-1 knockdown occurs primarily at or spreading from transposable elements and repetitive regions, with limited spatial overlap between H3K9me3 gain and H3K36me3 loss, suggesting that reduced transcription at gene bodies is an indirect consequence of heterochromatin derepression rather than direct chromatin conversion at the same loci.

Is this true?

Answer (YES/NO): NO